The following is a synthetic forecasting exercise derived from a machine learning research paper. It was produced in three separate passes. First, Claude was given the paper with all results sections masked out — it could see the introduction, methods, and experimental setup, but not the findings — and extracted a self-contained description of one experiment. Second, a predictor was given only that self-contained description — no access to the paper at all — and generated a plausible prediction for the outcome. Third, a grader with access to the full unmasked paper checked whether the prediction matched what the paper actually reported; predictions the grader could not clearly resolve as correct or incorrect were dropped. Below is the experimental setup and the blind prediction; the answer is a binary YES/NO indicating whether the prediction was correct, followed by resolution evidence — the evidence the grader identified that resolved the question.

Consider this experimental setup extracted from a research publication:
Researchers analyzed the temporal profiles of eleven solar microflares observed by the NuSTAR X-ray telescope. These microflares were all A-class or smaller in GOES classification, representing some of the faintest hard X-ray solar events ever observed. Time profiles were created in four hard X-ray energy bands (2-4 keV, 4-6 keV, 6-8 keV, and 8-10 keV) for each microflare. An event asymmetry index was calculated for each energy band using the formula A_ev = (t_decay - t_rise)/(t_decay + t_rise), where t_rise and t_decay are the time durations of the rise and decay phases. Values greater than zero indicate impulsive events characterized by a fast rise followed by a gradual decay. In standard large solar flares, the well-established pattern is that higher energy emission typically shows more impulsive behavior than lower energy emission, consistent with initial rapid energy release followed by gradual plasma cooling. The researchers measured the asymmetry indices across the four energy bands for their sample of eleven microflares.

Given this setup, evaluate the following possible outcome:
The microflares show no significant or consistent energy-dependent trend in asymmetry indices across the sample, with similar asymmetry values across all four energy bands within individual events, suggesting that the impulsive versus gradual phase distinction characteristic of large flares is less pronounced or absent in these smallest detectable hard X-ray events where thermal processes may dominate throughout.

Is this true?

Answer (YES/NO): NO